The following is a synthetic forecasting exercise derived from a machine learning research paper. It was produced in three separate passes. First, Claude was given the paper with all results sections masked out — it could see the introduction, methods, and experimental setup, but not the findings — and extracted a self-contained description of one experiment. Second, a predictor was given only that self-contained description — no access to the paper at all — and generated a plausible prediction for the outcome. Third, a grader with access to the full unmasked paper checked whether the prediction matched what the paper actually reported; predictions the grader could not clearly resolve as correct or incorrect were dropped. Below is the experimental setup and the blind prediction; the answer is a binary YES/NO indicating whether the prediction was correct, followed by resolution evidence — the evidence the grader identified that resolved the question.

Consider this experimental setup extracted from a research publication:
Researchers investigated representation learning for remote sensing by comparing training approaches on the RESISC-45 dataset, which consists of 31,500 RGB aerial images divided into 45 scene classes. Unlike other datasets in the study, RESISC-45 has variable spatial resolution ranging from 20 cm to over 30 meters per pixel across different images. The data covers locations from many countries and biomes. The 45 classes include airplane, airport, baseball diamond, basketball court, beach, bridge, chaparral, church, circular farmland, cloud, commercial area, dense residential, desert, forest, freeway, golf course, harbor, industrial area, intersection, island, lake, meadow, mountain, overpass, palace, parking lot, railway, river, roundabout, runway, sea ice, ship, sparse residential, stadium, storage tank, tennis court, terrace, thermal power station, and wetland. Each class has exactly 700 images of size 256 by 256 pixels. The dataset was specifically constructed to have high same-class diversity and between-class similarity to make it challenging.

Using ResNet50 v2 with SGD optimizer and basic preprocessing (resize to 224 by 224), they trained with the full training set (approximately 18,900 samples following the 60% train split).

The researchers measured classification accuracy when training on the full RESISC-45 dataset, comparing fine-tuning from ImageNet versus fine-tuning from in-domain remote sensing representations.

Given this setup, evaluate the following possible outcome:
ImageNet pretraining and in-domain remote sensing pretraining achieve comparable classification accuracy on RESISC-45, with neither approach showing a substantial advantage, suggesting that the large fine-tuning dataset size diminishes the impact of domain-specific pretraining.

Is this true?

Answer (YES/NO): YES